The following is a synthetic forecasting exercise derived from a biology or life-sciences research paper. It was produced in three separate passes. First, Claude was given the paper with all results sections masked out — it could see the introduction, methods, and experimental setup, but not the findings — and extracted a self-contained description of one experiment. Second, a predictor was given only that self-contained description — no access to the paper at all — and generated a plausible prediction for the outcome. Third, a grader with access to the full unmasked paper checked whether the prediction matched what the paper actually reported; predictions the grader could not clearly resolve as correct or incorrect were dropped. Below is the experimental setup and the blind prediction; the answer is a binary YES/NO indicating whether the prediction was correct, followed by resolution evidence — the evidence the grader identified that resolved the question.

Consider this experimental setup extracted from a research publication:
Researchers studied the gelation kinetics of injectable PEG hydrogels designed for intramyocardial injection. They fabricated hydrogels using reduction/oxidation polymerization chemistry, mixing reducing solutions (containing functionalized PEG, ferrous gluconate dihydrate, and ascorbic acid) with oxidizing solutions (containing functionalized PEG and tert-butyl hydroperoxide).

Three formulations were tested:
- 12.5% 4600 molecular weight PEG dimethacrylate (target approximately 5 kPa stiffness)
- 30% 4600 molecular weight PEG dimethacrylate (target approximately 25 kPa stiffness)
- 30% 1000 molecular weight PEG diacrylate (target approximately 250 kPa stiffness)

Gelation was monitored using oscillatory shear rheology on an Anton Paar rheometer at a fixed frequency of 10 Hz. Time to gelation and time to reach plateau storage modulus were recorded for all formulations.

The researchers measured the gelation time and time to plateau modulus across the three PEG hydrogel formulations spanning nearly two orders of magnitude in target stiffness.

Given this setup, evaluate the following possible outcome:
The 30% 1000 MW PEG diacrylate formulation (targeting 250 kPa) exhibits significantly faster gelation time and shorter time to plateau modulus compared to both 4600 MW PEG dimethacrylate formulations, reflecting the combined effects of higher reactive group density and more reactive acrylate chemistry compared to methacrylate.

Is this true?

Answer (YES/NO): NO